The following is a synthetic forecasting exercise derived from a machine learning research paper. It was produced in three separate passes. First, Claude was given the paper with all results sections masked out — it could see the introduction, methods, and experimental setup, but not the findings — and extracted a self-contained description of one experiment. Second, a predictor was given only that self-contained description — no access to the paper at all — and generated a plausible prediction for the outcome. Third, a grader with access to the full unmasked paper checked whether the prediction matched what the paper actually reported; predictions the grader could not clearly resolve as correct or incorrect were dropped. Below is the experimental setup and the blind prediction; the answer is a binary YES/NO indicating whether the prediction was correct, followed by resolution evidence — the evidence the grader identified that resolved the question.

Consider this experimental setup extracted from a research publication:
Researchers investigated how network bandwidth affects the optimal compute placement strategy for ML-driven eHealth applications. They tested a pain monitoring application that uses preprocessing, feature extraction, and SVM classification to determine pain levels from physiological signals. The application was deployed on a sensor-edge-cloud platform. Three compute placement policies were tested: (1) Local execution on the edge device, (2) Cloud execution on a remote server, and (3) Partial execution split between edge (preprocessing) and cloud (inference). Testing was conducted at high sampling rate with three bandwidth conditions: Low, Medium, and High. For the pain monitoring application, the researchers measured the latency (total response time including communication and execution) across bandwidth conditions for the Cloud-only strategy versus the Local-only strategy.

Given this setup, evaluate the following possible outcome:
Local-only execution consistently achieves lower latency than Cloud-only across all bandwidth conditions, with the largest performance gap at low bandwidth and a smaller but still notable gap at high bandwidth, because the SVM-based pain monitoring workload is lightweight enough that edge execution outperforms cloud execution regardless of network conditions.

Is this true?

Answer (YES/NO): NO